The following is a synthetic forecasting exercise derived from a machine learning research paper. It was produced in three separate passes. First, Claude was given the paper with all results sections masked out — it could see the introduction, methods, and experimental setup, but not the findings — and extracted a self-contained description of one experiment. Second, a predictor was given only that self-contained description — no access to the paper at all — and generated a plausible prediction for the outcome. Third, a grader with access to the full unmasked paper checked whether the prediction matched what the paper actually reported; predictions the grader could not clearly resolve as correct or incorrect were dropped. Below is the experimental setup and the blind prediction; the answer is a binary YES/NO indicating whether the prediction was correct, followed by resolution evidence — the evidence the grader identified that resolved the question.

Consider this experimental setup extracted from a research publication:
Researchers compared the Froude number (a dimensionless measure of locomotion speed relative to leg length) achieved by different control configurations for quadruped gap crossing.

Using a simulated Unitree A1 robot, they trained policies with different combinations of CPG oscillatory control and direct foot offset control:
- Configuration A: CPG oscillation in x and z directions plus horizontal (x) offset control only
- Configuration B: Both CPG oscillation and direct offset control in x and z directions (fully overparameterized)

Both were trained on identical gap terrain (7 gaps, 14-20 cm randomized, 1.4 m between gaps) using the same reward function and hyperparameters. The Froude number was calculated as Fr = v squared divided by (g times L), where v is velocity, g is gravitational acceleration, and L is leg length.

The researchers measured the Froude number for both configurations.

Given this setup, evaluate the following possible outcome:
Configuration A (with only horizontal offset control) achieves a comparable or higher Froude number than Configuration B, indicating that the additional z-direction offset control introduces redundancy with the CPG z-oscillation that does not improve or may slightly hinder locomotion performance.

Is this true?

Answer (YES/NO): NO